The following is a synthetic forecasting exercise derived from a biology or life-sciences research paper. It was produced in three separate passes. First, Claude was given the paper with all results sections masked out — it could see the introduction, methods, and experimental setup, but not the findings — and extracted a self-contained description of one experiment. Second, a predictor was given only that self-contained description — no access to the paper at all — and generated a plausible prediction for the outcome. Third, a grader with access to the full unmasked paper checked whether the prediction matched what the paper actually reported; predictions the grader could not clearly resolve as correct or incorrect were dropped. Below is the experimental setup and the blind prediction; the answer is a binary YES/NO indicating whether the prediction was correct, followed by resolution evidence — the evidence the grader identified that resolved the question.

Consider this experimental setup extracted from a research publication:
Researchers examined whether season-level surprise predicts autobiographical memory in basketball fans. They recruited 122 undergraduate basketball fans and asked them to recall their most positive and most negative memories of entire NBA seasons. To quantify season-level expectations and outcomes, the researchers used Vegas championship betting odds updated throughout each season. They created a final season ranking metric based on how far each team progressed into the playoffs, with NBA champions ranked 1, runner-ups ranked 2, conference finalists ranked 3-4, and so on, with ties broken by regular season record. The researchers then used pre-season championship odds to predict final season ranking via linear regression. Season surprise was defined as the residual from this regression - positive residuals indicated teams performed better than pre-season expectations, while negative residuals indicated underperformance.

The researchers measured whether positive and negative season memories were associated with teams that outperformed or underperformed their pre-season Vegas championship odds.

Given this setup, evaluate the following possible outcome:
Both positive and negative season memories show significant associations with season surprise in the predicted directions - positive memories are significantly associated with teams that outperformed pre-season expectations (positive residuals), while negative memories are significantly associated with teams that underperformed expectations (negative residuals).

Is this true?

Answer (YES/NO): YES